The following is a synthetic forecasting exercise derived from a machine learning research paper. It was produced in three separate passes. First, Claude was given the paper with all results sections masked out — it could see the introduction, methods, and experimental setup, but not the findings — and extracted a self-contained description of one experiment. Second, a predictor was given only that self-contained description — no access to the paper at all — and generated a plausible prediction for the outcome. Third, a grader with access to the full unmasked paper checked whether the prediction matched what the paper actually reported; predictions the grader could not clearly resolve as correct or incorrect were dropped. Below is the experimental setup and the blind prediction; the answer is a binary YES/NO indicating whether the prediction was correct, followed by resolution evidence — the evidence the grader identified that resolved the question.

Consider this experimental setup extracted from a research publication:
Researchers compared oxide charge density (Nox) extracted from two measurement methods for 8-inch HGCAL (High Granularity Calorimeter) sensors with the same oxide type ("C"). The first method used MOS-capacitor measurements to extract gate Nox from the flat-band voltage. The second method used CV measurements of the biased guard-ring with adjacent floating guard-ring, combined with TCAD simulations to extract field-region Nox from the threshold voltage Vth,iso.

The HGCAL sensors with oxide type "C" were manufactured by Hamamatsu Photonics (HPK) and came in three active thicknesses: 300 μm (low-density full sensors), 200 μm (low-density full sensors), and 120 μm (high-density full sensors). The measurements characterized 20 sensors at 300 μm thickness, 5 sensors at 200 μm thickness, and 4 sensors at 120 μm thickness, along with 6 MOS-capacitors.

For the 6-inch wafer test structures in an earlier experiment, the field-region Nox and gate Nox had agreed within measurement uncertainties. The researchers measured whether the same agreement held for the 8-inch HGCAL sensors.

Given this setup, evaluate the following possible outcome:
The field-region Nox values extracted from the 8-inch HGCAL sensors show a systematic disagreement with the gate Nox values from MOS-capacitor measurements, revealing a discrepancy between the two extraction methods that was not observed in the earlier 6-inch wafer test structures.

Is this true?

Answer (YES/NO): YES